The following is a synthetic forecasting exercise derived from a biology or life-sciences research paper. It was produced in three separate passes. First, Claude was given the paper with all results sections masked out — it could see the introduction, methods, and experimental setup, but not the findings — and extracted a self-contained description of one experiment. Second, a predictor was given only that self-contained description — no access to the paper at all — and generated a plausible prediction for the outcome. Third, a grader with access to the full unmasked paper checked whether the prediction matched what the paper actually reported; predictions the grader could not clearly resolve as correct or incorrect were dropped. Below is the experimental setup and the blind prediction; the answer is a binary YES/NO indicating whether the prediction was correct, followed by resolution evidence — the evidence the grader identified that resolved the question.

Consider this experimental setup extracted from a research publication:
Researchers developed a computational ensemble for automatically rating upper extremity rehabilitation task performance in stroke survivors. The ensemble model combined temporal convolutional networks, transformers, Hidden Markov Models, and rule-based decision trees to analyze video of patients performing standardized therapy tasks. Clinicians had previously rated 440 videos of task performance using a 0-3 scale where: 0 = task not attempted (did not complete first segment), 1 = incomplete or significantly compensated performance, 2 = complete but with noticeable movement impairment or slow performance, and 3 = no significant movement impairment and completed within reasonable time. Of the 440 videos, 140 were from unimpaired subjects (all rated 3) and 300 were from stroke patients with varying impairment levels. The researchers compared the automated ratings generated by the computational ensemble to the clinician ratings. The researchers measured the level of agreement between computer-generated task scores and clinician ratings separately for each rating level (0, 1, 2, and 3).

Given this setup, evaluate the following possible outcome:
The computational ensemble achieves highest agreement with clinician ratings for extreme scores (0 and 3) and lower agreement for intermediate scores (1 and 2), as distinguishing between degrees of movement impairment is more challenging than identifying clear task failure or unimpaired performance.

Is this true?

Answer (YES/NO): YES